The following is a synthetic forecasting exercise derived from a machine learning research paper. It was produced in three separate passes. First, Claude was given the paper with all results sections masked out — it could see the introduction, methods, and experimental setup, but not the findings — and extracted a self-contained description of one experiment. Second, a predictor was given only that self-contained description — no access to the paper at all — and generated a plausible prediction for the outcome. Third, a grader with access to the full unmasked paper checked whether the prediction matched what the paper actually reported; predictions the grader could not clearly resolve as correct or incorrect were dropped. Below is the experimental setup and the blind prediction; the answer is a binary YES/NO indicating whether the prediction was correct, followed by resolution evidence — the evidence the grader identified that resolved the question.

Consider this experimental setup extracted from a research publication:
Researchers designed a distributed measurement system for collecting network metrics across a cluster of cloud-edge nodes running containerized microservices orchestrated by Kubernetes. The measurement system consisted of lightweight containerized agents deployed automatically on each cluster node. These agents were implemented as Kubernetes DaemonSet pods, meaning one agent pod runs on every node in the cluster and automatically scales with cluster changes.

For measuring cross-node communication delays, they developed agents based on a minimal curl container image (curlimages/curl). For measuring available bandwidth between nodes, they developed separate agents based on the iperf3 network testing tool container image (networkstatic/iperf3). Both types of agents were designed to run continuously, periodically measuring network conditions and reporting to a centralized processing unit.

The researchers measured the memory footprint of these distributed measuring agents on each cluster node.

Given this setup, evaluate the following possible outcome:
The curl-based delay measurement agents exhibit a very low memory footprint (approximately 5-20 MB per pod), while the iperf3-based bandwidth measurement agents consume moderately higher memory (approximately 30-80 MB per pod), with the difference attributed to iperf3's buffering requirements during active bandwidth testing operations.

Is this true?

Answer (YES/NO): NO